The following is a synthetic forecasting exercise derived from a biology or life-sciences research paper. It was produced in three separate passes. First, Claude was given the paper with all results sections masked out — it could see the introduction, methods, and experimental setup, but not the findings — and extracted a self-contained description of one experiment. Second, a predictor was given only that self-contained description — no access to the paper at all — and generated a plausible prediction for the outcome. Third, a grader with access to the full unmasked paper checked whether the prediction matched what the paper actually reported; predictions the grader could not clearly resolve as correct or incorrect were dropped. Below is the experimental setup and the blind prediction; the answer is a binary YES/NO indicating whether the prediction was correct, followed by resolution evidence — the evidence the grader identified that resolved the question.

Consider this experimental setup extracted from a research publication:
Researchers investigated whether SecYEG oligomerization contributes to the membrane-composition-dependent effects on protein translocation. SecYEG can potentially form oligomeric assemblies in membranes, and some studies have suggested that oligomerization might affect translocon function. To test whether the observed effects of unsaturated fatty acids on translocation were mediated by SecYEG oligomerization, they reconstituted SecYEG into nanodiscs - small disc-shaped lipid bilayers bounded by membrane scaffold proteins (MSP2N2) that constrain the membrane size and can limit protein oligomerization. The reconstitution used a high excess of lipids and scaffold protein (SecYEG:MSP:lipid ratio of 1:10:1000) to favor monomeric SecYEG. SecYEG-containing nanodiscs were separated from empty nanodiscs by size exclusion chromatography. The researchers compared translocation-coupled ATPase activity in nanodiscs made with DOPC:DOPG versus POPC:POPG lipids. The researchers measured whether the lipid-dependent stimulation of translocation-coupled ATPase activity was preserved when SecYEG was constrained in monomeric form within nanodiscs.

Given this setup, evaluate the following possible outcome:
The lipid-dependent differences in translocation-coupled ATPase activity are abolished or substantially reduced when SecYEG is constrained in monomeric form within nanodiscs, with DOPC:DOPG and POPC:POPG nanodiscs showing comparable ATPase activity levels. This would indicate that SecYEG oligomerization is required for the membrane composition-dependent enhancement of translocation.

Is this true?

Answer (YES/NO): NO